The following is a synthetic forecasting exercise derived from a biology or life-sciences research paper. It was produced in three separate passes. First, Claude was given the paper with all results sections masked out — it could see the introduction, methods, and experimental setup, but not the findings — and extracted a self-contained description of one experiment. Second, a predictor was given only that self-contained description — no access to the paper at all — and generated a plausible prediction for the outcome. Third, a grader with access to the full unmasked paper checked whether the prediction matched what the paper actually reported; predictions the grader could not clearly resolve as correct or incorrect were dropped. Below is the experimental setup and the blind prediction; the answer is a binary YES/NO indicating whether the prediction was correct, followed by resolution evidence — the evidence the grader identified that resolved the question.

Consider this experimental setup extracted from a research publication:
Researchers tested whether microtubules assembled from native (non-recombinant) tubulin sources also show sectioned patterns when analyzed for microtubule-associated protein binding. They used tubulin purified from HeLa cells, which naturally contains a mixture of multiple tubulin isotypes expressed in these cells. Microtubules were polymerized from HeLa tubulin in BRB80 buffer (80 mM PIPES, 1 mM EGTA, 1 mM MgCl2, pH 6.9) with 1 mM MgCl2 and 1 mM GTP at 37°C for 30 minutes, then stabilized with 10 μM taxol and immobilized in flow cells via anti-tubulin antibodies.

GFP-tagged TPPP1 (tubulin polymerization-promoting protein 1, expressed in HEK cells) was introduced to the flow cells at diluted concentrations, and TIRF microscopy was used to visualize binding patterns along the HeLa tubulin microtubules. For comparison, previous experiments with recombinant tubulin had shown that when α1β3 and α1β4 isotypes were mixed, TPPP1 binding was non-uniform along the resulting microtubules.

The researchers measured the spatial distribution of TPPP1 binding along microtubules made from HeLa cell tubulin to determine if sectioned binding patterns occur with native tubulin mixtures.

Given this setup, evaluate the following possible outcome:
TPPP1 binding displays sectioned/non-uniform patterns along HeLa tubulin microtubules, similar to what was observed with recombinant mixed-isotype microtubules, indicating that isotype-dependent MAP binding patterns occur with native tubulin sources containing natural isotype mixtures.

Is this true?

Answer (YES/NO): YES